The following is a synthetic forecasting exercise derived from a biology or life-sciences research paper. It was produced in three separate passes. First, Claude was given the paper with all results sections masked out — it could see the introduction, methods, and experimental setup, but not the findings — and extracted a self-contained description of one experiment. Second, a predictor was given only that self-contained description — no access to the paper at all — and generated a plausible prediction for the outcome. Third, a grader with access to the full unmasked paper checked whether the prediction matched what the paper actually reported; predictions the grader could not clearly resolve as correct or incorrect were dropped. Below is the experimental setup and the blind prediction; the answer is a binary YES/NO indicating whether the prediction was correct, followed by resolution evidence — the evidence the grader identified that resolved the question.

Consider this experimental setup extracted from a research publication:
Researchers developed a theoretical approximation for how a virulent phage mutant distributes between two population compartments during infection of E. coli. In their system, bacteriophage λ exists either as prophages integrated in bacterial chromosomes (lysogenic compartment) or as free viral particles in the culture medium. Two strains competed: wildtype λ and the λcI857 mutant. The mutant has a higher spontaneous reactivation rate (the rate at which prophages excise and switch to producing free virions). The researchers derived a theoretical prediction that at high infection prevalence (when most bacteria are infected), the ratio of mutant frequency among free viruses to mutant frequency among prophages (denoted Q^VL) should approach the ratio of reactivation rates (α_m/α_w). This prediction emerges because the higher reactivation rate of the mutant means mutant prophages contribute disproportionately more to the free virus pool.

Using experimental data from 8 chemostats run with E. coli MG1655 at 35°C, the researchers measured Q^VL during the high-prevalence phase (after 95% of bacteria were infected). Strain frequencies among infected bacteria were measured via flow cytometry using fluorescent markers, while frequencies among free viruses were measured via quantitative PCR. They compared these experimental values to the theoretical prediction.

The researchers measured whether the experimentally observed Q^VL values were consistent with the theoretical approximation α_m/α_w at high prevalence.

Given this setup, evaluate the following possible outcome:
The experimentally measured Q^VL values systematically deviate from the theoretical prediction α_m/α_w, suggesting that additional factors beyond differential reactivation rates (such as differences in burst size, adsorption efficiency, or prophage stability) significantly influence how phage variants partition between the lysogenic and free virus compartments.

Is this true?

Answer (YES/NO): NO